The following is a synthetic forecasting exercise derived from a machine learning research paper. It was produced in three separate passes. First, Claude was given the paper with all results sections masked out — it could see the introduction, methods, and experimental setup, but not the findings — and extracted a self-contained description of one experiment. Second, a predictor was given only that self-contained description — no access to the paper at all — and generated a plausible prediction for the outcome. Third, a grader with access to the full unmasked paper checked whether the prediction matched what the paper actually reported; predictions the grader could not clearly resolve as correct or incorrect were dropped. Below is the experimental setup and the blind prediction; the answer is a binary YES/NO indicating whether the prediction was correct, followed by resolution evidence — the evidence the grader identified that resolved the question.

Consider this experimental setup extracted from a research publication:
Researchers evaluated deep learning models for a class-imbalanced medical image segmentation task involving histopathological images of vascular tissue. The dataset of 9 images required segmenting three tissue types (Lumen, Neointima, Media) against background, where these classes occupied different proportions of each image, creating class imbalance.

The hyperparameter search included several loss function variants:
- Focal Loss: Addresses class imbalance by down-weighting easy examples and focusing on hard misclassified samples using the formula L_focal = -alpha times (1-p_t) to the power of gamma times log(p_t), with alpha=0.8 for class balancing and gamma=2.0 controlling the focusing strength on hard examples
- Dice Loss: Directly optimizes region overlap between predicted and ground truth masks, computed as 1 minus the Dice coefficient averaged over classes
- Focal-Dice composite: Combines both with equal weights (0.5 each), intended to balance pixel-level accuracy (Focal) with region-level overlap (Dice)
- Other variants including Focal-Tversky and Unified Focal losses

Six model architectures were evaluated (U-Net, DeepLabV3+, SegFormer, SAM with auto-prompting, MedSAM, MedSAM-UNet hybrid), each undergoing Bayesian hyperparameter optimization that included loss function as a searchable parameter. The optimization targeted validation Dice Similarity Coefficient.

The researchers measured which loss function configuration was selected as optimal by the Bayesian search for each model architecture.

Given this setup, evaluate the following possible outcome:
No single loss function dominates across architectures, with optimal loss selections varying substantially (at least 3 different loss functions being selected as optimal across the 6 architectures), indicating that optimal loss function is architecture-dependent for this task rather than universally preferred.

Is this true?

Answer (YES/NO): NO